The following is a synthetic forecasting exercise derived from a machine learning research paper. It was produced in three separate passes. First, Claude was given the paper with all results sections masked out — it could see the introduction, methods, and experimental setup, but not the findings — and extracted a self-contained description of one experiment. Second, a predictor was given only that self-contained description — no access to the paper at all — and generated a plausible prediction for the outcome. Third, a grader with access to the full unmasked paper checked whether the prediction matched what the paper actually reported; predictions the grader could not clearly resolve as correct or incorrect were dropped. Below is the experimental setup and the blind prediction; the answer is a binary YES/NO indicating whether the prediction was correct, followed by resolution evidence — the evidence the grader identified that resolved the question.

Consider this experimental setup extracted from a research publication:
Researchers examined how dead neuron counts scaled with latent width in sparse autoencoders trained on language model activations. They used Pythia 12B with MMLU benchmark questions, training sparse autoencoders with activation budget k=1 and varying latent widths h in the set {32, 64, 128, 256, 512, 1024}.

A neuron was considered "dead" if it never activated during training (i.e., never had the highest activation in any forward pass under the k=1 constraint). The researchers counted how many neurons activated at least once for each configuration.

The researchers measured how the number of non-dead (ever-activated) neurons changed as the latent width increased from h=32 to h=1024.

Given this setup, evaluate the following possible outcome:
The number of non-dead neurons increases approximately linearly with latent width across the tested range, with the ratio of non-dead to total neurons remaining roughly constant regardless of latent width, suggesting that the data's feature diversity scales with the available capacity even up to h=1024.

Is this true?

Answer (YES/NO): NO